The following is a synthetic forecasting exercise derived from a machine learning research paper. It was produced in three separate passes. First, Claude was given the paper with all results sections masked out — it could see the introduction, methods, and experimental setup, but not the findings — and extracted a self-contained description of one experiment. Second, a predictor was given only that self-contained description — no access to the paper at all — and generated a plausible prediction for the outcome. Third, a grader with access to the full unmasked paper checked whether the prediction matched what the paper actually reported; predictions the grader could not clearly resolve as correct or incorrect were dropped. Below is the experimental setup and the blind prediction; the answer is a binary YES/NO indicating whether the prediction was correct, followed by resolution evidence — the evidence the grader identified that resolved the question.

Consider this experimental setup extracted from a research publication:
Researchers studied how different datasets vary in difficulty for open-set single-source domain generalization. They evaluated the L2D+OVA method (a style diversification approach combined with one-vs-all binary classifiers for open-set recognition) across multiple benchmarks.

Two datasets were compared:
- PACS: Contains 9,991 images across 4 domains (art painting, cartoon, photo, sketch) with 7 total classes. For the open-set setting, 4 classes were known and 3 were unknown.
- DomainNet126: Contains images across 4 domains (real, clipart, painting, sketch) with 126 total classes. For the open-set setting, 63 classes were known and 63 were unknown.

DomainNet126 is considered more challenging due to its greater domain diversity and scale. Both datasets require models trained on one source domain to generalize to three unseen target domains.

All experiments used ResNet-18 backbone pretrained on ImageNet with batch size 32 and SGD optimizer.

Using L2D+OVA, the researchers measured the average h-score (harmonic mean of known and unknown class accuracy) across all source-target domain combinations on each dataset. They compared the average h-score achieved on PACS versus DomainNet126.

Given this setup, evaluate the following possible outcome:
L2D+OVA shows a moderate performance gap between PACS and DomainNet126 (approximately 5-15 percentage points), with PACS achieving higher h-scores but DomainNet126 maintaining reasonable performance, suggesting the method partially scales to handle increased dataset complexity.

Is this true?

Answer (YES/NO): YES